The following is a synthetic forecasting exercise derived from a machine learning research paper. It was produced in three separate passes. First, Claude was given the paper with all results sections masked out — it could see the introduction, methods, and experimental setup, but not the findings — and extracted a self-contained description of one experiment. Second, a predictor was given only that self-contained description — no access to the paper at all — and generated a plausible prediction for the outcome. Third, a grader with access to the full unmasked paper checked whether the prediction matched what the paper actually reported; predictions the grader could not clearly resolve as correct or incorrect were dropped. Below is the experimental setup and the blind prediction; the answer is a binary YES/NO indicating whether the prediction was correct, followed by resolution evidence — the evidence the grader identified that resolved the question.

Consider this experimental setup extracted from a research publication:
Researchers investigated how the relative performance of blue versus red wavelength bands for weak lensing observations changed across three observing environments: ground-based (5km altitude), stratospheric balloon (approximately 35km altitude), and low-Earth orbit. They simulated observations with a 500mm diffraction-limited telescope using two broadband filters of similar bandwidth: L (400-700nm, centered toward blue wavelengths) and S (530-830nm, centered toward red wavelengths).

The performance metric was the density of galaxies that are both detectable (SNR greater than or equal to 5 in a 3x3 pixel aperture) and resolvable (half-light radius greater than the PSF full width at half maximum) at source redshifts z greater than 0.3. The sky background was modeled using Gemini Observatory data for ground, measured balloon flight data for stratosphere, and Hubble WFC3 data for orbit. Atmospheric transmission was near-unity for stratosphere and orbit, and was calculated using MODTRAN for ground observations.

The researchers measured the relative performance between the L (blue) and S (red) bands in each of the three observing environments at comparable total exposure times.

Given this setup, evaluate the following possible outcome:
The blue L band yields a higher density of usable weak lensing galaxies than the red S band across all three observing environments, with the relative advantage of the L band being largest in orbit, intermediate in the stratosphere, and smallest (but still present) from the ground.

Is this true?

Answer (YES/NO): NO